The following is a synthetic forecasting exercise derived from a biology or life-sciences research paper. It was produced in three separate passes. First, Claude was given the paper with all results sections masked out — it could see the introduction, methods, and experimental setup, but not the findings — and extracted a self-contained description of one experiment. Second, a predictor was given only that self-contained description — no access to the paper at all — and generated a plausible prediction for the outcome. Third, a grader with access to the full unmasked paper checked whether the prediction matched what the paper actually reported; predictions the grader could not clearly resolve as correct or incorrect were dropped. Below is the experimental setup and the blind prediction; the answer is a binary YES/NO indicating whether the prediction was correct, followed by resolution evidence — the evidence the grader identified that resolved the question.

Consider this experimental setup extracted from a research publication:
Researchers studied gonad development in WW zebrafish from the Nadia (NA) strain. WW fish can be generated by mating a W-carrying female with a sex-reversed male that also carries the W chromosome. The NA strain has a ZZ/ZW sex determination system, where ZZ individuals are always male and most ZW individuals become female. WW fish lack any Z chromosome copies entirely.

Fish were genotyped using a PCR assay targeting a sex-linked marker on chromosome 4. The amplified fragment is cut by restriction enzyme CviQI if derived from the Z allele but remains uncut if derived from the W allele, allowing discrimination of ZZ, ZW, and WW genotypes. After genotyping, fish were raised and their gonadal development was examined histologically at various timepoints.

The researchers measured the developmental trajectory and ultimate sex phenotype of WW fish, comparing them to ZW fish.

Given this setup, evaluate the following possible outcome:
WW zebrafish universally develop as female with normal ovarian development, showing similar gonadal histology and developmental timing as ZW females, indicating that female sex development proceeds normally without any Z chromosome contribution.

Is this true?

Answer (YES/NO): NO